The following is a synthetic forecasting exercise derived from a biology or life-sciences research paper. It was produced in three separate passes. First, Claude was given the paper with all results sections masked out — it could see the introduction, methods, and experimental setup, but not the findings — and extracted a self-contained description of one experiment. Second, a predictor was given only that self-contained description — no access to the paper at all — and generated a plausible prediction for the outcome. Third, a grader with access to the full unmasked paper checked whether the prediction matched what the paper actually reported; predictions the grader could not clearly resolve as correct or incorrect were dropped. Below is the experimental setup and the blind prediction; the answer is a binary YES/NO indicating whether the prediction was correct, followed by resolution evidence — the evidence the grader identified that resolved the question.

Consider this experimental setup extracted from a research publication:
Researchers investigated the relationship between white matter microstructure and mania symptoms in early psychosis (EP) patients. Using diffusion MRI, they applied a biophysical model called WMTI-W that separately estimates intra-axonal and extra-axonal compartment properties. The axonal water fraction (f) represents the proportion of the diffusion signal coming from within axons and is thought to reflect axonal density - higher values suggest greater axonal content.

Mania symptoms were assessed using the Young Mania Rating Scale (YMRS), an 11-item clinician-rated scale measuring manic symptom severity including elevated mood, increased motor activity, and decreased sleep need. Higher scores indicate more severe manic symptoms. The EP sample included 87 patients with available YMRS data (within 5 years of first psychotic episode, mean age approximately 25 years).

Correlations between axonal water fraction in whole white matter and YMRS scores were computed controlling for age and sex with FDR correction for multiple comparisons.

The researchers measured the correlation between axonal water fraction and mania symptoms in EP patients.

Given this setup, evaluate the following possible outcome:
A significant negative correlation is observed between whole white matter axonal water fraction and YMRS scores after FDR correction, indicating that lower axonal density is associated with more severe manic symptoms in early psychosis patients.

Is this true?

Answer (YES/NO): NO